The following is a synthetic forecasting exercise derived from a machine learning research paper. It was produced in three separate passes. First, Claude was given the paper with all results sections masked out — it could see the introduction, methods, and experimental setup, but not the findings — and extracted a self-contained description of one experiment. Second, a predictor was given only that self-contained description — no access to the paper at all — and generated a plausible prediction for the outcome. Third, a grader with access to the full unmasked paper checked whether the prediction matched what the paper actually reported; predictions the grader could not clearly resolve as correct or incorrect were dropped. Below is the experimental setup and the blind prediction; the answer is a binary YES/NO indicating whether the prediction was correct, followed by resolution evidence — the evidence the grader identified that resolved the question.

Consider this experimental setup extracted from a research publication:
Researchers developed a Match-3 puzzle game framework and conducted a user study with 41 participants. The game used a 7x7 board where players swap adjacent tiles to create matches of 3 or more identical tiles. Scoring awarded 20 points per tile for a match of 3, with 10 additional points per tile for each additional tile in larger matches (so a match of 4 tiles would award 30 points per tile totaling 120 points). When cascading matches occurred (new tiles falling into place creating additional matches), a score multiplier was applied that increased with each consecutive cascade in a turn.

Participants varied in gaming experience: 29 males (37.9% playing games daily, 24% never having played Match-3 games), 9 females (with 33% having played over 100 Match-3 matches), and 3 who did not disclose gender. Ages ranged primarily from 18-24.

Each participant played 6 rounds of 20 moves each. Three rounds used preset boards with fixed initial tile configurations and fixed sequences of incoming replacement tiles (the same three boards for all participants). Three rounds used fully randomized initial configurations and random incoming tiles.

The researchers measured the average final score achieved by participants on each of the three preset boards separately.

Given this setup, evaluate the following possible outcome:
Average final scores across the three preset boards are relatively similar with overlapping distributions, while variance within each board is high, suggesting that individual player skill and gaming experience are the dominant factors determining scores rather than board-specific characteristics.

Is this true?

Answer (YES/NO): NO